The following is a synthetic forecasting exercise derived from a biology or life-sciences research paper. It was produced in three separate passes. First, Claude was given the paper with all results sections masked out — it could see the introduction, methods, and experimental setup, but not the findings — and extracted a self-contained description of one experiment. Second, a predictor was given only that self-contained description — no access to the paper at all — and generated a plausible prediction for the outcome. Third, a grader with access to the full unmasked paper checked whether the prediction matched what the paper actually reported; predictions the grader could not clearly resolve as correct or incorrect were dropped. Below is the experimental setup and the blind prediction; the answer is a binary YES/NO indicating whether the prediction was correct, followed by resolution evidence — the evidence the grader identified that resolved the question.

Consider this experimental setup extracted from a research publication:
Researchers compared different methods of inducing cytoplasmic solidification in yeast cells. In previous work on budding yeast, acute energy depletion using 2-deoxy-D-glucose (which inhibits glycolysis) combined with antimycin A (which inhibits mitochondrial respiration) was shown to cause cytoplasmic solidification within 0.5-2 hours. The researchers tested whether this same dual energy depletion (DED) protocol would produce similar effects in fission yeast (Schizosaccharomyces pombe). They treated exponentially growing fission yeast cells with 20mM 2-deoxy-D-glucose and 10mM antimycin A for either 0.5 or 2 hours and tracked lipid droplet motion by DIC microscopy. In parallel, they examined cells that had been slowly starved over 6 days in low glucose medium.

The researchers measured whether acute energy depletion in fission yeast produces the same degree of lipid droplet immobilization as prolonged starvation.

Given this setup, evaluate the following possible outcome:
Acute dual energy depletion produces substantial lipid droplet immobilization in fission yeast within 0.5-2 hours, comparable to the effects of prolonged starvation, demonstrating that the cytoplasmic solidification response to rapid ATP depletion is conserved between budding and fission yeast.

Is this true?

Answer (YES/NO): NO